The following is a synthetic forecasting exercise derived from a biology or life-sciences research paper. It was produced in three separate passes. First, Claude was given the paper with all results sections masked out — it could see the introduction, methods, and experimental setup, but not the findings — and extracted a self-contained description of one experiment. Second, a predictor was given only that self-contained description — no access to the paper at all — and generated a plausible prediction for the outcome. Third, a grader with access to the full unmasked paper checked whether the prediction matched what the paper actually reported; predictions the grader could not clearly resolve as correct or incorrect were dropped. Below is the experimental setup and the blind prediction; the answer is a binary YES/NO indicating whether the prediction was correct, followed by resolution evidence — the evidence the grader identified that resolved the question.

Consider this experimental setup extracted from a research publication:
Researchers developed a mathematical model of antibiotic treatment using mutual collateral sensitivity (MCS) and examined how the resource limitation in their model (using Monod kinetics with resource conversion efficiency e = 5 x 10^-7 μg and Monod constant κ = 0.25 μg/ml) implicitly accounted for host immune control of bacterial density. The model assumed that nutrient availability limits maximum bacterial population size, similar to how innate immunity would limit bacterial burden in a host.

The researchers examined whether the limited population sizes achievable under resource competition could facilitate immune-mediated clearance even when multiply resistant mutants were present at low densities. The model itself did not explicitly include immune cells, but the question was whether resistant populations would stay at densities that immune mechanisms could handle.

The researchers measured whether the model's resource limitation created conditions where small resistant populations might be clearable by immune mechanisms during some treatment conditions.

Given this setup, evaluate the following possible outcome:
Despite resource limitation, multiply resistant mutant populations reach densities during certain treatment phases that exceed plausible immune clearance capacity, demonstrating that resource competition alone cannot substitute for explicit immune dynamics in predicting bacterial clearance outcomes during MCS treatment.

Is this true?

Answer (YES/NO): YES